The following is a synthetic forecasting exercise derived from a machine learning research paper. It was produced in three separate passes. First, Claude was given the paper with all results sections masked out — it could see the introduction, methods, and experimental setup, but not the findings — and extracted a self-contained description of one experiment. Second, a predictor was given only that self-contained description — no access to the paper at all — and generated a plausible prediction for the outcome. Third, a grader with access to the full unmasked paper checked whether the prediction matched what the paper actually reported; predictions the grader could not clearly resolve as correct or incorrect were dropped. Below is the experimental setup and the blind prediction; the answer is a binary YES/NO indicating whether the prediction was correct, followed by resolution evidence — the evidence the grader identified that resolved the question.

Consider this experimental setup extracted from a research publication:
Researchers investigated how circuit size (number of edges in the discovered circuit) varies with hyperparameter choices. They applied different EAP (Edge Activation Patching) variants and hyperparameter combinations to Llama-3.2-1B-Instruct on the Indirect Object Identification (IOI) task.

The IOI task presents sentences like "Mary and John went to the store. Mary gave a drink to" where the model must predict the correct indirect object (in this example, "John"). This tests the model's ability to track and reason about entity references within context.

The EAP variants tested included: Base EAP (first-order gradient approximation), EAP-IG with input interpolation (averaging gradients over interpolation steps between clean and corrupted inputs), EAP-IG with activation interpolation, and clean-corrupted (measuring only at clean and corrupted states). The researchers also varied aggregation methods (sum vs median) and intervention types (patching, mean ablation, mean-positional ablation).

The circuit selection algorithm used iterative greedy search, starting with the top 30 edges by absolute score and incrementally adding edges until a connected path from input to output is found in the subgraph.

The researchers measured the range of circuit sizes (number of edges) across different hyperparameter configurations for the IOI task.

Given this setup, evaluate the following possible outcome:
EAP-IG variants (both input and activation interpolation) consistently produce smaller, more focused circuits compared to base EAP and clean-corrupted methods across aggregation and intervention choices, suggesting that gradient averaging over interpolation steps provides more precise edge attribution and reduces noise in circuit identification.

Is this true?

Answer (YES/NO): NO